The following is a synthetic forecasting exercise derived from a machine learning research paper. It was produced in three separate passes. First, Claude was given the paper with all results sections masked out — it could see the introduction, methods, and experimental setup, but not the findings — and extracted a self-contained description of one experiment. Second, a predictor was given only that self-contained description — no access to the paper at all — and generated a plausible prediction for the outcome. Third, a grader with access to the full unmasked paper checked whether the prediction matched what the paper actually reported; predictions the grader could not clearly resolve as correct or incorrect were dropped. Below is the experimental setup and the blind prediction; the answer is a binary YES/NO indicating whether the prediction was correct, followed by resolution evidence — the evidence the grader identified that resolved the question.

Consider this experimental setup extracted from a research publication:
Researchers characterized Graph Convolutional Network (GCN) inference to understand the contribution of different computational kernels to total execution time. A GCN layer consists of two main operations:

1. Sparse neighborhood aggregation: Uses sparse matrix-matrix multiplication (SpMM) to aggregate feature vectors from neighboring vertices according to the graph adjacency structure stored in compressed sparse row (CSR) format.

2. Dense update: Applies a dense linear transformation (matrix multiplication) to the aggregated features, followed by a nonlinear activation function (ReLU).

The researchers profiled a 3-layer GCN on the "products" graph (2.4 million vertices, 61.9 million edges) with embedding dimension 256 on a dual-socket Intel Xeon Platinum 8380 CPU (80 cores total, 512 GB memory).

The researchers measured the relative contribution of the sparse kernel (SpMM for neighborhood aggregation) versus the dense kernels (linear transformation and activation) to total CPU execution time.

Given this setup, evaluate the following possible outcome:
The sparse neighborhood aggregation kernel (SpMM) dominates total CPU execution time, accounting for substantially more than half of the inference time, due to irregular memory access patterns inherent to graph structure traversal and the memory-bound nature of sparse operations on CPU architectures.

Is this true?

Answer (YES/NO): YES